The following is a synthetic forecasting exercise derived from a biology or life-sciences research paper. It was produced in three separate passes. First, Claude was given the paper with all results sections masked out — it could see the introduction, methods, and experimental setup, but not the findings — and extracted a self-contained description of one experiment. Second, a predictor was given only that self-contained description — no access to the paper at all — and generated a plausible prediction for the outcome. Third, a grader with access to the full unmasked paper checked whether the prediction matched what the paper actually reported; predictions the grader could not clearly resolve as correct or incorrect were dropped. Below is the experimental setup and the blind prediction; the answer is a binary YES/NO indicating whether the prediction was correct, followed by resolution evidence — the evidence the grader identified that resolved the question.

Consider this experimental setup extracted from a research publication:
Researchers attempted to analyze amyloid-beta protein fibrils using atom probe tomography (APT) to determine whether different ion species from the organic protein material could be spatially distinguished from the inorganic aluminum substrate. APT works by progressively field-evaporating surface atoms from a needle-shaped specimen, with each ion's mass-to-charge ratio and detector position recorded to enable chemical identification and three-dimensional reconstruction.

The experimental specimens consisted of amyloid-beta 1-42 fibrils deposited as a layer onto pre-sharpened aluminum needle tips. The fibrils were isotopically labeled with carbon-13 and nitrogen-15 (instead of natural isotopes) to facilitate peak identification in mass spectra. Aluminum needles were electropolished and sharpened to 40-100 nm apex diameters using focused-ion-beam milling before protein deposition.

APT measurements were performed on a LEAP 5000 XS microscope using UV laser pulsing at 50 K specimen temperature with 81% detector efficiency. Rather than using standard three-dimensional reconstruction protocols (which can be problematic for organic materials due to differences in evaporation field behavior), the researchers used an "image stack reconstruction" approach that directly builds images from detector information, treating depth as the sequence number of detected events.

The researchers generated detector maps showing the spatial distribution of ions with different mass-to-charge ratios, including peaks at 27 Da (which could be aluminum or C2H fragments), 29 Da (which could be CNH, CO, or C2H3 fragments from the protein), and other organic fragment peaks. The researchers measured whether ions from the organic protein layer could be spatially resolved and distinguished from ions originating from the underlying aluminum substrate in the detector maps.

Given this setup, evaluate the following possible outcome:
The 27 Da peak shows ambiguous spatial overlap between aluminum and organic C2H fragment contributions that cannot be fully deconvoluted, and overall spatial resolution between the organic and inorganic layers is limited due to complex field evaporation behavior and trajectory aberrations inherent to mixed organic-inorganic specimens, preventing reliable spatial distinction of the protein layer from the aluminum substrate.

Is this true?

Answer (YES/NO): NO